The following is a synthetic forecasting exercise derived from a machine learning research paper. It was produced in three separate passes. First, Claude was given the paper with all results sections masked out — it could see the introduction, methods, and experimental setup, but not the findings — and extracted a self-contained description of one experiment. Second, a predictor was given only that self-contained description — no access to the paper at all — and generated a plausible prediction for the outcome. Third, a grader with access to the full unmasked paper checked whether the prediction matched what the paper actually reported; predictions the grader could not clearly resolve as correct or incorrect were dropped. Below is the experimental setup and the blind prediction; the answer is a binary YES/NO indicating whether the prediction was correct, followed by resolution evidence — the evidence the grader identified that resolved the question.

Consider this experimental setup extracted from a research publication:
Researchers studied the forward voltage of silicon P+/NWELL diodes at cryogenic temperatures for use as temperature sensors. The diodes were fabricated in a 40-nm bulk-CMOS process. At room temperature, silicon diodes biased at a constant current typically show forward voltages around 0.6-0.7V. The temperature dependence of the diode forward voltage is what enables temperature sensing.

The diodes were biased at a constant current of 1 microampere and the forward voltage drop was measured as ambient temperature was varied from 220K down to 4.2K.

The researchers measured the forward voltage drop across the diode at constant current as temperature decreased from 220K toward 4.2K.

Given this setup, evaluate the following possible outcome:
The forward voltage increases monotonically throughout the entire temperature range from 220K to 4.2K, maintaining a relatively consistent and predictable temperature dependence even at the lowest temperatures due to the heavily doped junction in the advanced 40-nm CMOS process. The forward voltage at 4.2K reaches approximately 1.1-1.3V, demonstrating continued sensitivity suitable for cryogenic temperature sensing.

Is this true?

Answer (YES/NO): NO